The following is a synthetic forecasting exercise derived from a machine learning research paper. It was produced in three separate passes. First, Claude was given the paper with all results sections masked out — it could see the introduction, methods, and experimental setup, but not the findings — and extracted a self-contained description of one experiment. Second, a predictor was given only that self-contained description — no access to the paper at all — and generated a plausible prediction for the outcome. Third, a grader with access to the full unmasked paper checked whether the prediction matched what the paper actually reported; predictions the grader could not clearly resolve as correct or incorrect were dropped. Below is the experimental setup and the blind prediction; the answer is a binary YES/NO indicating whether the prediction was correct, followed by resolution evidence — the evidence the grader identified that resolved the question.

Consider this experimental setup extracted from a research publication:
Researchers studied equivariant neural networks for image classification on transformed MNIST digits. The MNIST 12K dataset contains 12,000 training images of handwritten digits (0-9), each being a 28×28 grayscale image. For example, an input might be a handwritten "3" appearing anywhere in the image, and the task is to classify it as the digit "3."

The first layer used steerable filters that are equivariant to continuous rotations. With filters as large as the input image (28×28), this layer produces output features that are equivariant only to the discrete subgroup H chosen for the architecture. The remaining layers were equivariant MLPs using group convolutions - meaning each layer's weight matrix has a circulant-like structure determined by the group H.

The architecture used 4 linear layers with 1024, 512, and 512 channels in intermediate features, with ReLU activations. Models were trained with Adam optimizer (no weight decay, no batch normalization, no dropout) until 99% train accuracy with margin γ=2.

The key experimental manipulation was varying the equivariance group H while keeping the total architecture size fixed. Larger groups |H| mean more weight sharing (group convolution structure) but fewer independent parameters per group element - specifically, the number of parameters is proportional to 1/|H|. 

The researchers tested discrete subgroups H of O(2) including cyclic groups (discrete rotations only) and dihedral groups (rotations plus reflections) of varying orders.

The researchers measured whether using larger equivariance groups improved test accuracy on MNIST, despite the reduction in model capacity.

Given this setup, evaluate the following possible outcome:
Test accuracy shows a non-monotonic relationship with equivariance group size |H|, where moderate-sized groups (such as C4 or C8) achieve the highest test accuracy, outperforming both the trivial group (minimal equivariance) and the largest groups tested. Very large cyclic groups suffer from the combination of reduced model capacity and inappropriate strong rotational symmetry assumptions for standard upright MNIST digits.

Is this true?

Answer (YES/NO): NO